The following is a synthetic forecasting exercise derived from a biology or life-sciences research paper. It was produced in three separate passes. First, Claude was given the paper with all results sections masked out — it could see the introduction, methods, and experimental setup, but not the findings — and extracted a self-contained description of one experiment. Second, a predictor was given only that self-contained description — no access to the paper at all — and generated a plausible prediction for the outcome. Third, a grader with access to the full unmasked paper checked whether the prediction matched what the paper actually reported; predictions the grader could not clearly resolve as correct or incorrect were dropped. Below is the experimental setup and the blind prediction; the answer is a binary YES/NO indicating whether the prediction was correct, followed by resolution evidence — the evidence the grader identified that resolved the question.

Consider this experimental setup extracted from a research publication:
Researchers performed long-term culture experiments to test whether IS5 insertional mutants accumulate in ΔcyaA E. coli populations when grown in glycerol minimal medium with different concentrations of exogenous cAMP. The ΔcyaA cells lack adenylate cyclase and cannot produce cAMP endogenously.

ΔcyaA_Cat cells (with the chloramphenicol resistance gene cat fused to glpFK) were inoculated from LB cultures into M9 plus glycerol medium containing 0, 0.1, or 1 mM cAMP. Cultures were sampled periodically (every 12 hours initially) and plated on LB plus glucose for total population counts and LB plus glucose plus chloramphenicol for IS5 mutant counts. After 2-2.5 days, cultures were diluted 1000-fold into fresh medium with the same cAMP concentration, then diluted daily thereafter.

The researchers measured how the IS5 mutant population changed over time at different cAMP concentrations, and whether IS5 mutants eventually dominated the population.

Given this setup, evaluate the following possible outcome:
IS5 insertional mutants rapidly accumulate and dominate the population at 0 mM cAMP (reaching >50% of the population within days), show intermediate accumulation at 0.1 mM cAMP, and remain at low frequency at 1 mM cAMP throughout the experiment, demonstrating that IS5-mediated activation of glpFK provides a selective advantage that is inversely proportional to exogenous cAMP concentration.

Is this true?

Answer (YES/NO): NO